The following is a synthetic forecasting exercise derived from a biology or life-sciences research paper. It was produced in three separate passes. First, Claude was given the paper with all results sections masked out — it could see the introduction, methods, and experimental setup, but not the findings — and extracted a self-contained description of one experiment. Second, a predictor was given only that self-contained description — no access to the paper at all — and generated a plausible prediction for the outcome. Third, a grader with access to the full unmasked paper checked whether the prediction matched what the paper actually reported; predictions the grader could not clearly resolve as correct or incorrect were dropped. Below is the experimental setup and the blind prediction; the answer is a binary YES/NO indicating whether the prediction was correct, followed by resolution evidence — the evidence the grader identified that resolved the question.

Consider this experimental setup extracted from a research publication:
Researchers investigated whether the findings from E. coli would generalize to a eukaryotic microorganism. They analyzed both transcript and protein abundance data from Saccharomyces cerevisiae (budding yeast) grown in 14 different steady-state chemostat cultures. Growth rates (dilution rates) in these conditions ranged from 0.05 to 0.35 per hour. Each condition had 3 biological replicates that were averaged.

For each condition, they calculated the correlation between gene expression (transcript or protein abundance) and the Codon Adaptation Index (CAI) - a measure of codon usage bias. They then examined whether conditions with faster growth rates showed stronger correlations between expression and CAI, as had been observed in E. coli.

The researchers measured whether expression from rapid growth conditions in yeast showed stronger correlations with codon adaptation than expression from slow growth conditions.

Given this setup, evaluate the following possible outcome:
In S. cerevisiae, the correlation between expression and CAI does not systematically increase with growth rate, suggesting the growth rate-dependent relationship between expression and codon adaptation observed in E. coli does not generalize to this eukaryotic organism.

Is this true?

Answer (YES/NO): NO